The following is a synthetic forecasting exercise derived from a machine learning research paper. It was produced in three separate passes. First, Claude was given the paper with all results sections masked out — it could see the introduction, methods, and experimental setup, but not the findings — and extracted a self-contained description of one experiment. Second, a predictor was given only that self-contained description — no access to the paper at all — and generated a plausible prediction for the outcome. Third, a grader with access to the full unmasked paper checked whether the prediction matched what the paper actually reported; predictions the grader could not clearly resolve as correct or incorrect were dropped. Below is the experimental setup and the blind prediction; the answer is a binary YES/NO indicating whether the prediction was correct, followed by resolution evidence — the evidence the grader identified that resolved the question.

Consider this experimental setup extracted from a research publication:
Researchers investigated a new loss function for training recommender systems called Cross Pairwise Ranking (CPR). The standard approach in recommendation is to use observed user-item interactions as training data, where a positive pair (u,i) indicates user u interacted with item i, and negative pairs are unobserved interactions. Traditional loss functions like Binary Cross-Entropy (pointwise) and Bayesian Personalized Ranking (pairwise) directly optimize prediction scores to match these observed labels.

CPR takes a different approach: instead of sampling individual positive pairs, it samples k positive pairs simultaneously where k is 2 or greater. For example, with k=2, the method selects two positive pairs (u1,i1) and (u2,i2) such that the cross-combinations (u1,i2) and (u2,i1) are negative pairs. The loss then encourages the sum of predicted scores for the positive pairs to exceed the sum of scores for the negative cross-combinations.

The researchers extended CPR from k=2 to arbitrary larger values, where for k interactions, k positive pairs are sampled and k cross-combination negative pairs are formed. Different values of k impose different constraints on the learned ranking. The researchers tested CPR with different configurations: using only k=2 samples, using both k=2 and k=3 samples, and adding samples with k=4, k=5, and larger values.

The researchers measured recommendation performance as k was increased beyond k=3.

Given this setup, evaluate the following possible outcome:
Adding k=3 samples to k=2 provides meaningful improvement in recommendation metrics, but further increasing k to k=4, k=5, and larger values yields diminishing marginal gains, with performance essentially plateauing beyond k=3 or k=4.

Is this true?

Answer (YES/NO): NO